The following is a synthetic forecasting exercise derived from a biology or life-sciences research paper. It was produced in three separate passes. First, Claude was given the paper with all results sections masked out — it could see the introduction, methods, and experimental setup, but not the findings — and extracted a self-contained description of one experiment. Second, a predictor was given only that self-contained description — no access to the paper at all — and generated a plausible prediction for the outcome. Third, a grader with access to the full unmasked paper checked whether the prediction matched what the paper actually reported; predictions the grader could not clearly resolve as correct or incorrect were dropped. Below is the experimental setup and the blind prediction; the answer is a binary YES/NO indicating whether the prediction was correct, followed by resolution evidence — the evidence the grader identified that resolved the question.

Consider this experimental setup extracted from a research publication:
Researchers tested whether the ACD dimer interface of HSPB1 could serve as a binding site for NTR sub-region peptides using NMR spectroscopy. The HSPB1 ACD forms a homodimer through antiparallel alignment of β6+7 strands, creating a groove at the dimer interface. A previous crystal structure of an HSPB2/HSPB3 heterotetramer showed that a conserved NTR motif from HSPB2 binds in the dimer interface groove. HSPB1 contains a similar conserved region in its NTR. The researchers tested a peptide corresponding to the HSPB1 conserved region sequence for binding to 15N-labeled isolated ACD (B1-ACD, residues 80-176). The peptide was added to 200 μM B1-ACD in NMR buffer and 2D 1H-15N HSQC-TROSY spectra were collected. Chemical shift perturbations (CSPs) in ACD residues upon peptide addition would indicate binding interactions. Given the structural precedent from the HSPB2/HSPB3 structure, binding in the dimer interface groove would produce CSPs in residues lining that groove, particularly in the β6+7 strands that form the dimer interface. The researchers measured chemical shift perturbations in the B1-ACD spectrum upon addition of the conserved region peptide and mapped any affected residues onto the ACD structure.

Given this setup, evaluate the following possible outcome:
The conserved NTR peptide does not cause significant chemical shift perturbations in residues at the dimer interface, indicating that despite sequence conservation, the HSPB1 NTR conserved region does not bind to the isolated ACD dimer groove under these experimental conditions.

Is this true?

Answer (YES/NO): NO